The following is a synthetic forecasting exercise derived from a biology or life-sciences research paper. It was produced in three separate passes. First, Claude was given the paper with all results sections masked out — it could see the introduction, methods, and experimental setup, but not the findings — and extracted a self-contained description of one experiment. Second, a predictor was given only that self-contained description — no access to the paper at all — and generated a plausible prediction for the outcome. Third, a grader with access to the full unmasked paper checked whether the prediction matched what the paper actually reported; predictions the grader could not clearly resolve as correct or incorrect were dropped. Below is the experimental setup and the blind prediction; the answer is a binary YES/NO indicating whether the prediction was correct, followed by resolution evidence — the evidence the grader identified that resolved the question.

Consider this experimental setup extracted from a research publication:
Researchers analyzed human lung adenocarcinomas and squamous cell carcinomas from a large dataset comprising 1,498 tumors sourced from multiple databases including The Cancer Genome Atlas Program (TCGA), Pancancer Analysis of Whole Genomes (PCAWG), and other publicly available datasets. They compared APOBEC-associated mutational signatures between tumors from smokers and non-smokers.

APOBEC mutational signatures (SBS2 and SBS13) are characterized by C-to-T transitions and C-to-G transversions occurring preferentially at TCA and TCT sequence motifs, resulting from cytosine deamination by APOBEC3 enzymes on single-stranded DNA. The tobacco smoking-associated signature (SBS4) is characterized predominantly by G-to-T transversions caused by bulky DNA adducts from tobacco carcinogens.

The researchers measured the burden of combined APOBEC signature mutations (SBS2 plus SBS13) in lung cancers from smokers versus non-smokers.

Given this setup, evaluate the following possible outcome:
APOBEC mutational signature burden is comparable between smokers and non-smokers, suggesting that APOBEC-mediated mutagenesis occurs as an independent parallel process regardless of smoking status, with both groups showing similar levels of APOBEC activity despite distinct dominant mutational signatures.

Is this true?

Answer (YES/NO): NO